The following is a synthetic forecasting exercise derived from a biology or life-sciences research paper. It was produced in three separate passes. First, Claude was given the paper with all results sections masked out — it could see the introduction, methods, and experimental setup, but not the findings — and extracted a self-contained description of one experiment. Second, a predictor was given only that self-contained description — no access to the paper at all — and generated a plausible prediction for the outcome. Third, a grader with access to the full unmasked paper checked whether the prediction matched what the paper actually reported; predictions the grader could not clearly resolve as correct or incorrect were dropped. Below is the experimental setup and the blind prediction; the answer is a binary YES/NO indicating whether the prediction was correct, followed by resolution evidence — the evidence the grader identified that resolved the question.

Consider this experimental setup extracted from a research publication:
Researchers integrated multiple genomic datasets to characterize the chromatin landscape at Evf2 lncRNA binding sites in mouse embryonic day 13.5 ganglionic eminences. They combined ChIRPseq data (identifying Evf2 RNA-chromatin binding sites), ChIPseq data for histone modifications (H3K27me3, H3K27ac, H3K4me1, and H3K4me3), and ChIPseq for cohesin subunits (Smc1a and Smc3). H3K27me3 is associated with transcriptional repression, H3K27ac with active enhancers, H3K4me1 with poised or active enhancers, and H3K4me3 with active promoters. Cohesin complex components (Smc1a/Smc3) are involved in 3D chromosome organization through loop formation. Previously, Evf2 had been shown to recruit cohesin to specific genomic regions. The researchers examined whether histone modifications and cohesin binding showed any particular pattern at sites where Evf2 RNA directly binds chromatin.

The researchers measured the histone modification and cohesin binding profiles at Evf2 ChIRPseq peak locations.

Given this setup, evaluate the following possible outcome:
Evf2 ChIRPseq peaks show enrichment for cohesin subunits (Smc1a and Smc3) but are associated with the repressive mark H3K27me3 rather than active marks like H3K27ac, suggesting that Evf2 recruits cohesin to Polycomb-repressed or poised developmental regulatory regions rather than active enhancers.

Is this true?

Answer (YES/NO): NO